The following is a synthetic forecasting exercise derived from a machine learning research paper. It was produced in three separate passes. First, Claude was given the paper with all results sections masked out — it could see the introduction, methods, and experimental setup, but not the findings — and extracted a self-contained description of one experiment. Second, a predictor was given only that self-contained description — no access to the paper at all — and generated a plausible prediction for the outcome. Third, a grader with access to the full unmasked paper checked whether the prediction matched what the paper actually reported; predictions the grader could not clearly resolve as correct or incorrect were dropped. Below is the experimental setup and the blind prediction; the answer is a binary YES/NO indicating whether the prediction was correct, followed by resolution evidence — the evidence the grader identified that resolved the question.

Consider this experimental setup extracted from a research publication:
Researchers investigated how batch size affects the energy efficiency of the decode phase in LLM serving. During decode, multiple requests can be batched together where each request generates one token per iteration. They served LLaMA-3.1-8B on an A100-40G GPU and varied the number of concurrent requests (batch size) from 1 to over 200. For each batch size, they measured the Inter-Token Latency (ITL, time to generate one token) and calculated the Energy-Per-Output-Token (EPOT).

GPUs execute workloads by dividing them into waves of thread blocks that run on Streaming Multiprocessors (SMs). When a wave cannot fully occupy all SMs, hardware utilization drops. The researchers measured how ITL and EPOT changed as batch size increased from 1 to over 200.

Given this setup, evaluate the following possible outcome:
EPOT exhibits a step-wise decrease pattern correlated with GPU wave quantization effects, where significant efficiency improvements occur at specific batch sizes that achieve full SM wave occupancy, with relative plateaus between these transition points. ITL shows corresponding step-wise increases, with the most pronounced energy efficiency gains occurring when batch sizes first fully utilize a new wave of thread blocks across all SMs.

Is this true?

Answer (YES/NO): YES